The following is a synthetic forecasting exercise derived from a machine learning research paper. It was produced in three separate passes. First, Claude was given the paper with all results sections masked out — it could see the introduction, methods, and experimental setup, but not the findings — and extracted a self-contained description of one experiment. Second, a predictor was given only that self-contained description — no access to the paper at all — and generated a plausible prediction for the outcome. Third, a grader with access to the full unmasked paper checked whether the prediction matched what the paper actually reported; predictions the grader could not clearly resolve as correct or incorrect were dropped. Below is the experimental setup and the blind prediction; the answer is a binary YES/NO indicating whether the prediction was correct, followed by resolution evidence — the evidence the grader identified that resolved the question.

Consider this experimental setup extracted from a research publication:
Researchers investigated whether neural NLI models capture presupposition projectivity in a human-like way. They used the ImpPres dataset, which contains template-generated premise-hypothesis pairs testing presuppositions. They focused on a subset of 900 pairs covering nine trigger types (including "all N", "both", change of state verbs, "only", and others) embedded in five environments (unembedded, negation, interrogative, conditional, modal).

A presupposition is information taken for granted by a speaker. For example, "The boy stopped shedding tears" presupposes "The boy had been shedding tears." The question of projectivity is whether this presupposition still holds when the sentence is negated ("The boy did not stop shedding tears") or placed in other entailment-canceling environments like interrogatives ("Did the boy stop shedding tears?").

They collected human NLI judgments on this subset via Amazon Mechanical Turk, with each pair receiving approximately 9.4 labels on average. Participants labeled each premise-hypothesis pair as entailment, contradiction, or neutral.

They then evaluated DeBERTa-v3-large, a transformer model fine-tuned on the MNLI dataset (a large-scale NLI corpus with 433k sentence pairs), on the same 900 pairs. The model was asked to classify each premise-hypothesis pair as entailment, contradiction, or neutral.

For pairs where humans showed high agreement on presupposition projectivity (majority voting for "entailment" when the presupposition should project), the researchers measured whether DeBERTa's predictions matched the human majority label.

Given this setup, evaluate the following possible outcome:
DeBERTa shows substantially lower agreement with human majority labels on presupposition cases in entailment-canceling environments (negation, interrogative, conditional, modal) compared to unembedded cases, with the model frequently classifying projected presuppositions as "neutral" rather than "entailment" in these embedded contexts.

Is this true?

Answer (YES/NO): NO